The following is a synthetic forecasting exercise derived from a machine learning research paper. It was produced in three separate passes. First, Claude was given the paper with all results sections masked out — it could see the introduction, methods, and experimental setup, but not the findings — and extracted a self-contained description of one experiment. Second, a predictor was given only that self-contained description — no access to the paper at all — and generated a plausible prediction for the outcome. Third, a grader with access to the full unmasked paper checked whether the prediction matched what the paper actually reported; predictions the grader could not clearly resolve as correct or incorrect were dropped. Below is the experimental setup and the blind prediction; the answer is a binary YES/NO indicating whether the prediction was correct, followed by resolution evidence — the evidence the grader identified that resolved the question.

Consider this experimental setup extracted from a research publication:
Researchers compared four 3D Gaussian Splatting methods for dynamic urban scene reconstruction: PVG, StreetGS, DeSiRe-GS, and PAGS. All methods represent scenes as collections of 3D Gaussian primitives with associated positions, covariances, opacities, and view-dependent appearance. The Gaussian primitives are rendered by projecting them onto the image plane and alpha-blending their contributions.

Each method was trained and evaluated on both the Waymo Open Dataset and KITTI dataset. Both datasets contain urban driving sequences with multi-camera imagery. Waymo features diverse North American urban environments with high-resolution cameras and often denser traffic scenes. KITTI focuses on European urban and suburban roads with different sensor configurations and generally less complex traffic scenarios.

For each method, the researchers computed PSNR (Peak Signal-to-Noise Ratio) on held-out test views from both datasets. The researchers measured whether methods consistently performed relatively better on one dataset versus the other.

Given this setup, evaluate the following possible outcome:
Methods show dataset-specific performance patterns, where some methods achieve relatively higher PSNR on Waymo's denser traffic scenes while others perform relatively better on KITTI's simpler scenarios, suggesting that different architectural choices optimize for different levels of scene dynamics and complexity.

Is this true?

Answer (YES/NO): NO